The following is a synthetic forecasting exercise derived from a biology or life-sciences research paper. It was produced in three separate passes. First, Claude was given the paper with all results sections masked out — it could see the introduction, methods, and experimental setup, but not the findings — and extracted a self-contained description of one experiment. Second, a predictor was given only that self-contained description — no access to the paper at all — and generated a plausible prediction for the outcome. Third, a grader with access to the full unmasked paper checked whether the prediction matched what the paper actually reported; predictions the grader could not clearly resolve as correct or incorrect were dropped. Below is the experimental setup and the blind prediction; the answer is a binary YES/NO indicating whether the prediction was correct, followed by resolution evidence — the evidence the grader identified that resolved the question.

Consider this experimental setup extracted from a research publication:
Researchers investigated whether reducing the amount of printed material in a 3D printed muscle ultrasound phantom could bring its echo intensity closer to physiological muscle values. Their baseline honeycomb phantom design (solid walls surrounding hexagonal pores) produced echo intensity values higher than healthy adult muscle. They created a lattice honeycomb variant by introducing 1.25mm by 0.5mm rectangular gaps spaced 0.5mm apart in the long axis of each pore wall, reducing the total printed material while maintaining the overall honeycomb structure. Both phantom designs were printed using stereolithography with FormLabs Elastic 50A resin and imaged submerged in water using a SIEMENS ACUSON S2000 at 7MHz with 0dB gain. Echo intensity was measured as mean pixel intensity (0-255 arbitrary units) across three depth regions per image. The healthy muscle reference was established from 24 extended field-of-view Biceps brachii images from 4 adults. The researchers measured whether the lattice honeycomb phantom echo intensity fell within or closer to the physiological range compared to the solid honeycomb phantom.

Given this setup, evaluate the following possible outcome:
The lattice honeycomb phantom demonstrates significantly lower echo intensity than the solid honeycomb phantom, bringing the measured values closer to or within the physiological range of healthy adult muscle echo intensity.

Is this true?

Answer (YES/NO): NO